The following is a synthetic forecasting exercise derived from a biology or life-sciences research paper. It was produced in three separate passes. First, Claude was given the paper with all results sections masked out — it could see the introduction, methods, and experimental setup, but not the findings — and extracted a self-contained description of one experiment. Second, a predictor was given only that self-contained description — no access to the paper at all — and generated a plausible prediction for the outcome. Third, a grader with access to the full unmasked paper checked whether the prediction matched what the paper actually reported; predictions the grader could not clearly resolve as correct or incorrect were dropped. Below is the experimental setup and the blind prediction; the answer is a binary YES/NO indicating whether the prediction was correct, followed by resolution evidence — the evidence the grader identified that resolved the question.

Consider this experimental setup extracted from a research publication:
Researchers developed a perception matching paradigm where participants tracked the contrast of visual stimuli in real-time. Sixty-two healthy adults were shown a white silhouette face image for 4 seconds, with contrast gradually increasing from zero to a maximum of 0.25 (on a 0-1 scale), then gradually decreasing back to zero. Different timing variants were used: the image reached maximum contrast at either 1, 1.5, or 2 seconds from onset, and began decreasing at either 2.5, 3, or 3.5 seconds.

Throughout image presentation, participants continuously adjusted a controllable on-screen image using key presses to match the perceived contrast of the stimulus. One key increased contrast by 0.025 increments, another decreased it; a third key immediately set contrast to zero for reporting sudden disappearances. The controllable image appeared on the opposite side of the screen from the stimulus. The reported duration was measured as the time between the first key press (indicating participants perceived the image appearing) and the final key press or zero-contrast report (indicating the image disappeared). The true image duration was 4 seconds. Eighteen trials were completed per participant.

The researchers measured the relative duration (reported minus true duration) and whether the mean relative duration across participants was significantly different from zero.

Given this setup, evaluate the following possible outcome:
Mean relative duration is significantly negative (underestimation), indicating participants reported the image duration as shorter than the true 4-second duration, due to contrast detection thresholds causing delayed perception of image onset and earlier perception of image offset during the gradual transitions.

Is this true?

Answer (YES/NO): NO